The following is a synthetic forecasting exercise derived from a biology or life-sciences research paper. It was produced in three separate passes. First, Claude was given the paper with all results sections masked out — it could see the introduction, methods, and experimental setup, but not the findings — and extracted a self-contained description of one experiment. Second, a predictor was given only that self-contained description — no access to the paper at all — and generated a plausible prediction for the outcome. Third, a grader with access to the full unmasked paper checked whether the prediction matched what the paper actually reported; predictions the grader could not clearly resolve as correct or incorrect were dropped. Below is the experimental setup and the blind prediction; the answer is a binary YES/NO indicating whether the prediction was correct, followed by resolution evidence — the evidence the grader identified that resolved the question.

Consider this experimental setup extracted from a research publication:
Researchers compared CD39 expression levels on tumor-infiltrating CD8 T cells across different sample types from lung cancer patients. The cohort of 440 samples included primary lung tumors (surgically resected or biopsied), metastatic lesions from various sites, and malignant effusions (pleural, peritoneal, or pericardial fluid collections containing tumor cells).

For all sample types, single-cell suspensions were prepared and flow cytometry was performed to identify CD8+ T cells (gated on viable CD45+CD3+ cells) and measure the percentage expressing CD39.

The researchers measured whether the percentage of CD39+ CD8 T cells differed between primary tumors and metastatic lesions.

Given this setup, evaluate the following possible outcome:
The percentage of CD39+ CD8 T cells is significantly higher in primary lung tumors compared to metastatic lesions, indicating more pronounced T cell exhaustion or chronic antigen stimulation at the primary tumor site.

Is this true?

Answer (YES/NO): NO